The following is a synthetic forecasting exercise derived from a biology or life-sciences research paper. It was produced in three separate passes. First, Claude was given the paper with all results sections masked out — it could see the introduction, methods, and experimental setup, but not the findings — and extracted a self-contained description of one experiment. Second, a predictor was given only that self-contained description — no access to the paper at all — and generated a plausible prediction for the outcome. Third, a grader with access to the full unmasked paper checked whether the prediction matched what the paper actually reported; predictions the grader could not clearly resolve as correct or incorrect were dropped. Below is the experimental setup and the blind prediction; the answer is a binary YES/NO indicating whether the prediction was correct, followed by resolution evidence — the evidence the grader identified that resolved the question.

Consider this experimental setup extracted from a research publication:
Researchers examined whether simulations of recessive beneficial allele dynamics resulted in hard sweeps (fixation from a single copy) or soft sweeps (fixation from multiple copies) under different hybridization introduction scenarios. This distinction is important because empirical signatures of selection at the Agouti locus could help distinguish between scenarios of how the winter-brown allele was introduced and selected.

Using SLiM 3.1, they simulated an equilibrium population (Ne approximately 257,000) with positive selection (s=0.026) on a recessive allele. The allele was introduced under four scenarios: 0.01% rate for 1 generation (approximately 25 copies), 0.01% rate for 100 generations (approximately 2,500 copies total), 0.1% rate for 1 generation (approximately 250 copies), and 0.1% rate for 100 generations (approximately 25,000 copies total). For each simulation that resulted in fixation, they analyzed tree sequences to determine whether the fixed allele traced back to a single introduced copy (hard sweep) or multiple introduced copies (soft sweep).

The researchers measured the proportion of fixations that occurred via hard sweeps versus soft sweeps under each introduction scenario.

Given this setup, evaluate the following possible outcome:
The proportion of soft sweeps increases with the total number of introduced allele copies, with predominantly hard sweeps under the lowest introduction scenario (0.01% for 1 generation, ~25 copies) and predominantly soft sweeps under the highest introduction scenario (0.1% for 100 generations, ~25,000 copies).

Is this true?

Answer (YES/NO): YES